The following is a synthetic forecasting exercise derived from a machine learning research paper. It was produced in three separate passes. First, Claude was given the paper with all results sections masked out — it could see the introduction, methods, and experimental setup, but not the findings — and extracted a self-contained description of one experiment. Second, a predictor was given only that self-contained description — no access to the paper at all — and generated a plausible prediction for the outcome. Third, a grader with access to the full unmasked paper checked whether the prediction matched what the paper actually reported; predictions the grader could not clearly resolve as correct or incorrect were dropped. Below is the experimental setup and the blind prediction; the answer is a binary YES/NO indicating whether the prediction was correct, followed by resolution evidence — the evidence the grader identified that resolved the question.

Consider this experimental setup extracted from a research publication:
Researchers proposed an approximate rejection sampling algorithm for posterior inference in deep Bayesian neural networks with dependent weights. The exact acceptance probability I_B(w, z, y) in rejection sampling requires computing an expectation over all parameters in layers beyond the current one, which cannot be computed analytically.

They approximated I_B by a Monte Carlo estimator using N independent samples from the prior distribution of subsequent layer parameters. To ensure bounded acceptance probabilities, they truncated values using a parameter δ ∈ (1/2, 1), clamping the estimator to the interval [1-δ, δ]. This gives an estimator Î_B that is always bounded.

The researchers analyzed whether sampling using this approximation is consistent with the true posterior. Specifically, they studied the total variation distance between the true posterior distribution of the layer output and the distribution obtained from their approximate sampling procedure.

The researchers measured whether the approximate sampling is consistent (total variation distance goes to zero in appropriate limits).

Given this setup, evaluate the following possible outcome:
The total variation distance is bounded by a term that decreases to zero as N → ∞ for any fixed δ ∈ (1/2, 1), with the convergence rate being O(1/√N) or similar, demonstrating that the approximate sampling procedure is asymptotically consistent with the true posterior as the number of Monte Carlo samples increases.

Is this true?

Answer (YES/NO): NO